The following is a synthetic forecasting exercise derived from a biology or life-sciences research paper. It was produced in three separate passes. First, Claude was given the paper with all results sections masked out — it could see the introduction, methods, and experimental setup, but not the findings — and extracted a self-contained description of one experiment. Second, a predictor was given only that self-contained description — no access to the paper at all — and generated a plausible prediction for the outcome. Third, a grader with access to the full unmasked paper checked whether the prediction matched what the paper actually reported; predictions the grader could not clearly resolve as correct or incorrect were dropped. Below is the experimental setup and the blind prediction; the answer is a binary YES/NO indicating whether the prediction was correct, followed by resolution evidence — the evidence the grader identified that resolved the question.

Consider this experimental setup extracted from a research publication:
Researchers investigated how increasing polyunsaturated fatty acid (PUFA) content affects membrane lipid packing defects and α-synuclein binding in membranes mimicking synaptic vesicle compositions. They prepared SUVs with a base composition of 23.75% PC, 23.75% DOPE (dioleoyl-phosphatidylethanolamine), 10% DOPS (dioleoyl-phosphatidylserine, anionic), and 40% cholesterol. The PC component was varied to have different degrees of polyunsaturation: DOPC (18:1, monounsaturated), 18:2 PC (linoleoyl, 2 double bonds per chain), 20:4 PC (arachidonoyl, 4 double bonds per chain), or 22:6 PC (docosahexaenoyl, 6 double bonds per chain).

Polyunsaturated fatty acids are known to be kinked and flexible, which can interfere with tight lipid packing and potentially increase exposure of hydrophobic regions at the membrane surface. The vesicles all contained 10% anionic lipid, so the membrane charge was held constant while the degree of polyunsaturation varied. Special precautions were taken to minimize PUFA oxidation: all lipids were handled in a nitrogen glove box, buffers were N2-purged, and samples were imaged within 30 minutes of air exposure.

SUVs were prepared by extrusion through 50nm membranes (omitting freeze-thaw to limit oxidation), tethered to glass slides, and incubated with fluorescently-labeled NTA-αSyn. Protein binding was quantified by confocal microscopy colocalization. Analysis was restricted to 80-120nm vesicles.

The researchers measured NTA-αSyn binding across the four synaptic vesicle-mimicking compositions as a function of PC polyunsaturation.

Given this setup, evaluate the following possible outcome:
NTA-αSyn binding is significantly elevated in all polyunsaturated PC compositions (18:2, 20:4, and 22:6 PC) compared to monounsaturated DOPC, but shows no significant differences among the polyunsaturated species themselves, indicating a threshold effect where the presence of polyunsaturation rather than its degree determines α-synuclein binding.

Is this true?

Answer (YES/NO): NO